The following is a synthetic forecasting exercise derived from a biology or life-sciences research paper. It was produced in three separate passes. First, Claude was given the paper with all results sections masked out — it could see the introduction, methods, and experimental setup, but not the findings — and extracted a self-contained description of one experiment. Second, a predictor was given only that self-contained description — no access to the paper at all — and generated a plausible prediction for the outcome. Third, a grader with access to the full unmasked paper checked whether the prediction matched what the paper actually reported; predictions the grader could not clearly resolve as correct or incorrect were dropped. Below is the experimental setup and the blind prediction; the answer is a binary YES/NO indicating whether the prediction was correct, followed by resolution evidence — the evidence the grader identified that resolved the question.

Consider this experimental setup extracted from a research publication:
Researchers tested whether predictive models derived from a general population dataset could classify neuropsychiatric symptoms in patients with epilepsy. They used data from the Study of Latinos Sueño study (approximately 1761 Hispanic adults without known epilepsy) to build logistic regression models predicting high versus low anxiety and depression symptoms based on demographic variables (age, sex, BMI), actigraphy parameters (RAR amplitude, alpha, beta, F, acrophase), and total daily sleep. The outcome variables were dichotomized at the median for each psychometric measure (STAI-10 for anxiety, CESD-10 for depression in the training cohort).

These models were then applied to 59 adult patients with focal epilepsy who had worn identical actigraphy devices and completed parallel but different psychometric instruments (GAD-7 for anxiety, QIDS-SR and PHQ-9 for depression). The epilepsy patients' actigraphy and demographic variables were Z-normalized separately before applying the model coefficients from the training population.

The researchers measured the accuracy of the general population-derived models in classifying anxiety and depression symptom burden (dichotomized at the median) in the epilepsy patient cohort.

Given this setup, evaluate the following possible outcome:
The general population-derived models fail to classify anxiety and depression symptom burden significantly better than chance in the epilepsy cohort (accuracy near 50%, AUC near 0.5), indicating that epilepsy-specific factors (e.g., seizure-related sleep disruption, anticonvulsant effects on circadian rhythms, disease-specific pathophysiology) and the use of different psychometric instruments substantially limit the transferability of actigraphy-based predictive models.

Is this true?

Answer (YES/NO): NO